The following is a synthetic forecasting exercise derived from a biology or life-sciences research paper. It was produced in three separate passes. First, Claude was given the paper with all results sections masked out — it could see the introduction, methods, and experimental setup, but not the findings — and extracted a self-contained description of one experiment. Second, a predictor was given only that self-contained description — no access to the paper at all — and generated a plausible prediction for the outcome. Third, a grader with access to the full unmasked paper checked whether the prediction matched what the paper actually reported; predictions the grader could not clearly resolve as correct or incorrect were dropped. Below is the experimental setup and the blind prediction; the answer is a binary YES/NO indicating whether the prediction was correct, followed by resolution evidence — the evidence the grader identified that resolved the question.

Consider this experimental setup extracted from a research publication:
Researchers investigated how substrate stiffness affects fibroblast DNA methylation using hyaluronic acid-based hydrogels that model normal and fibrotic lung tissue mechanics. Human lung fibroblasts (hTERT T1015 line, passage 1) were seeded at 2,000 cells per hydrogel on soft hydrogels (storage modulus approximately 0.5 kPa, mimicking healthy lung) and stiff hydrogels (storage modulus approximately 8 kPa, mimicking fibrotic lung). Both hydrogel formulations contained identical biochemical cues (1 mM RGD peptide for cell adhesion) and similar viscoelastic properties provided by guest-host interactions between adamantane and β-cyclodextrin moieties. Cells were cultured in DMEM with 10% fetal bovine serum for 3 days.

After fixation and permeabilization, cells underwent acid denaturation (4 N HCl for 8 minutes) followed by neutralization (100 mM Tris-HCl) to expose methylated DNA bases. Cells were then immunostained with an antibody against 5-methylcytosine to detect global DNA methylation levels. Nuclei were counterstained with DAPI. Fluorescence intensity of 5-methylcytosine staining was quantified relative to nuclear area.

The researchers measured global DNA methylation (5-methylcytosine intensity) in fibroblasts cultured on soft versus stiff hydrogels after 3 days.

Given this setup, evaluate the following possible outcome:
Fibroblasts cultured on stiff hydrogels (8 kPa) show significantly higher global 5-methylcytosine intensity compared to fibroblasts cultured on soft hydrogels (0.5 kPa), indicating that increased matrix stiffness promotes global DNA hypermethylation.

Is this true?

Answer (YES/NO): NO